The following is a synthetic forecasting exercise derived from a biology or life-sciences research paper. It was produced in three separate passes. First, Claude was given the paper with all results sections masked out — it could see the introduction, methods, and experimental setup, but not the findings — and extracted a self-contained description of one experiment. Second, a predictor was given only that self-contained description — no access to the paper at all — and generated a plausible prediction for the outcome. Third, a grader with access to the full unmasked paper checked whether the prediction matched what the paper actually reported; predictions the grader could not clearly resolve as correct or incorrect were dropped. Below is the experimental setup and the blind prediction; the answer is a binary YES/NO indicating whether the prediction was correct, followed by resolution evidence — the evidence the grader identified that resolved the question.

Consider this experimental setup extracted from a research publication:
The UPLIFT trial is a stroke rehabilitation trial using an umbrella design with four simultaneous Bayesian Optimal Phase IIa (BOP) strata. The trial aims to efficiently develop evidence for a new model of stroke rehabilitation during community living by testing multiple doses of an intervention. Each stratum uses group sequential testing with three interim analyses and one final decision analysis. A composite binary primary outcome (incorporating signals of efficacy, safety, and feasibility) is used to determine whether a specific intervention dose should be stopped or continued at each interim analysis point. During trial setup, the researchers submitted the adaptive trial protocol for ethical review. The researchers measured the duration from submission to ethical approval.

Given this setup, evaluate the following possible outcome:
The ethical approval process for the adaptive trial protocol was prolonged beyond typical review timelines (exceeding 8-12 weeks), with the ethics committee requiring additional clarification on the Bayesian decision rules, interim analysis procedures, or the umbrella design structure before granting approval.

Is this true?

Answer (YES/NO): NO